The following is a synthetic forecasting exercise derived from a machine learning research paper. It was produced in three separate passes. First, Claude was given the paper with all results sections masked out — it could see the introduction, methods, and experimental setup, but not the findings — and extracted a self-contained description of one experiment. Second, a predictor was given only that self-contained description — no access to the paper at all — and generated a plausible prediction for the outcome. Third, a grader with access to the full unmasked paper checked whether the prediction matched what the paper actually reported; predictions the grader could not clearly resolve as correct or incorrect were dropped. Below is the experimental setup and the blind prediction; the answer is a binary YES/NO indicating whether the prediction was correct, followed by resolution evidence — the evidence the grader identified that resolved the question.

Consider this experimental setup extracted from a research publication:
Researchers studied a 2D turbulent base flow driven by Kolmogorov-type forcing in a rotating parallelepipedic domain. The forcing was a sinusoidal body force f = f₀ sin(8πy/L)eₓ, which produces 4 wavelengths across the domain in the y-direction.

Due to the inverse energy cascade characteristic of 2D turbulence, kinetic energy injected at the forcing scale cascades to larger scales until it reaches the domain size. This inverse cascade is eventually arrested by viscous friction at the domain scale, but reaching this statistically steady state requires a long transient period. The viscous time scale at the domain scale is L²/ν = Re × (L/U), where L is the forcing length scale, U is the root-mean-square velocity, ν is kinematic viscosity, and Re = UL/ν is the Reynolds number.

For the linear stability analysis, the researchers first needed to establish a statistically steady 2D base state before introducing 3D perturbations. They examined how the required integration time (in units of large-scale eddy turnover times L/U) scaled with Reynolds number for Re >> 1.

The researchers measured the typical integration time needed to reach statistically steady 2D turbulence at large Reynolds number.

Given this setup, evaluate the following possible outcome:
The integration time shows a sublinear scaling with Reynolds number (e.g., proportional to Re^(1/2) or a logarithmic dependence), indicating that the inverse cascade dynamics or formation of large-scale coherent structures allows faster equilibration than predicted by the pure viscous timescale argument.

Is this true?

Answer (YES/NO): NO